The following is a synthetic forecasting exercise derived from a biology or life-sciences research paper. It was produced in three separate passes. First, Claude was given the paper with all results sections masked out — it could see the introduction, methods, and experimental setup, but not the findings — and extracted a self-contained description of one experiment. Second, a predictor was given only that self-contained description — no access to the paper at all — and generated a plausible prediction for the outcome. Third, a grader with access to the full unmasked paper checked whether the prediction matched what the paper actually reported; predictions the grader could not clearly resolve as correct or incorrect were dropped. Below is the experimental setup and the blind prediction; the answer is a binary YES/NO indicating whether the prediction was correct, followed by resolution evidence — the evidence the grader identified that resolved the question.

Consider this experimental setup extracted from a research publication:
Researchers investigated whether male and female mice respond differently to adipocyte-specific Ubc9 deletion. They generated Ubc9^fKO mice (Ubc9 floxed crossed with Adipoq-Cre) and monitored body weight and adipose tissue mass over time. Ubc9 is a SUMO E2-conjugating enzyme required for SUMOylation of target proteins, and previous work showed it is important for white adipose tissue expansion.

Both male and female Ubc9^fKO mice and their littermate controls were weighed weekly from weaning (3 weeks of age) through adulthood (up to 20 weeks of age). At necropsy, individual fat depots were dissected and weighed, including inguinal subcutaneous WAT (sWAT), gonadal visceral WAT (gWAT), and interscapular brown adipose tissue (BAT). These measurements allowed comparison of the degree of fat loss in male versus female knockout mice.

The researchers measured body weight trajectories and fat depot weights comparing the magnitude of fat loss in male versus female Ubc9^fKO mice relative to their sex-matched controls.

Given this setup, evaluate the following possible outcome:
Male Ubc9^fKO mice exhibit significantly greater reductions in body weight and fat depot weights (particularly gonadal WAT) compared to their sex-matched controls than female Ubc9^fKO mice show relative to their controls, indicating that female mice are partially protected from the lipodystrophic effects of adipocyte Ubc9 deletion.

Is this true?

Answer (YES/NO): NO